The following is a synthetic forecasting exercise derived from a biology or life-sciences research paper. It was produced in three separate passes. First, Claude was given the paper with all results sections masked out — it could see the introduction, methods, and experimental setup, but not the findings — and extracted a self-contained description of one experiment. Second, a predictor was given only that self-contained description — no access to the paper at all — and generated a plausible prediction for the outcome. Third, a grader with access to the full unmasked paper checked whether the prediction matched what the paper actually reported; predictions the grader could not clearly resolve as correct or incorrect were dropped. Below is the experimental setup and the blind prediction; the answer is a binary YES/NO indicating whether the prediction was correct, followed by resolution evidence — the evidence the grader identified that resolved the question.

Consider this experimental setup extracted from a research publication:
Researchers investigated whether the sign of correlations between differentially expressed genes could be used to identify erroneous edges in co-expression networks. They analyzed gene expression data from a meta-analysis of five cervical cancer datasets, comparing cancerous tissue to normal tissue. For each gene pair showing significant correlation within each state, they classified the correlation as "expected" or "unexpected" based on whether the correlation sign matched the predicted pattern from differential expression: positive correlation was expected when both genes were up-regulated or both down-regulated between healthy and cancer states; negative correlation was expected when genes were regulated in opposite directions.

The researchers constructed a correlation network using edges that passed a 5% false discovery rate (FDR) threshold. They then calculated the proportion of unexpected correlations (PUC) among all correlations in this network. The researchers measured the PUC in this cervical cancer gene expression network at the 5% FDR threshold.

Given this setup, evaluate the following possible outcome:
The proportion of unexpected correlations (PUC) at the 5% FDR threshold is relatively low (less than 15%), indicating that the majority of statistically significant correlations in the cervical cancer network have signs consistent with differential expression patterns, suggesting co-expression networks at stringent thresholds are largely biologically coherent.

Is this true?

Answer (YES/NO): YES